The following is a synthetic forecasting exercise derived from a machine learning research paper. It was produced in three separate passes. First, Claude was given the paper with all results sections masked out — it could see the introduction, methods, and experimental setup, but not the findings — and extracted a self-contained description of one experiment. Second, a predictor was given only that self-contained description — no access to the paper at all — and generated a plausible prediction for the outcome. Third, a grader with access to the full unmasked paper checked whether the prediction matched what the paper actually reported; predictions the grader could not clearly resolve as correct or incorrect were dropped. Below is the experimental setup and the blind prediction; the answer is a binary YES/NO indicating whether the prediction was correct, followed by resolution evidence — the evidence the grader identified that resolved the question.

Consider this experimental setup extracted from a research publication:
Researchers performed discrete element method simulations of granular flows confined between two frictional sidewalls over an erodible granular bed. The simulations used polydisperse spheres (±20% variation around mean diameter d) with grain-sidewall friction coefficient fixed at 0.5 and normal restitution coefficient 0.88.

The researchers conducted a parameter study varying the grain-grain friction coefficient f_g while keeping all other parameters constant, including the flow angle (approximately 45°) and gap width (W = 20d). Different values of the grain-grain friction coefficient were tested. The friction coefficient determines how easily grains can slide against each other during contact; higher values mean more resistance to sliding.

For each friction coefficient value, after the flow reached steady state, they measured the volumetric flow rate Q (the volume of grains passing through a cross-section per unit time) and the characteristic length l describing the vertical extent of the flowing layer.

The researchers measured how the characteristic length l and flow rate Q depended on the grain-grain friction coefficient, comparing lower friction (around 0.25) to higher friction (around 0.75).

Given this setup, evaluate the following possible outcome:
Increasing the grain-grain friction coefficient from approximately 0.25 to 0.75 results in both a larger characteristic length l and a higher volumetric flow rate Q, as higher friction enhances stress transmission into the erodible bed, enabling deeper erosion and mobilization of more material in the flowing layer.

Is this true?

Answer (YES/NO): NO